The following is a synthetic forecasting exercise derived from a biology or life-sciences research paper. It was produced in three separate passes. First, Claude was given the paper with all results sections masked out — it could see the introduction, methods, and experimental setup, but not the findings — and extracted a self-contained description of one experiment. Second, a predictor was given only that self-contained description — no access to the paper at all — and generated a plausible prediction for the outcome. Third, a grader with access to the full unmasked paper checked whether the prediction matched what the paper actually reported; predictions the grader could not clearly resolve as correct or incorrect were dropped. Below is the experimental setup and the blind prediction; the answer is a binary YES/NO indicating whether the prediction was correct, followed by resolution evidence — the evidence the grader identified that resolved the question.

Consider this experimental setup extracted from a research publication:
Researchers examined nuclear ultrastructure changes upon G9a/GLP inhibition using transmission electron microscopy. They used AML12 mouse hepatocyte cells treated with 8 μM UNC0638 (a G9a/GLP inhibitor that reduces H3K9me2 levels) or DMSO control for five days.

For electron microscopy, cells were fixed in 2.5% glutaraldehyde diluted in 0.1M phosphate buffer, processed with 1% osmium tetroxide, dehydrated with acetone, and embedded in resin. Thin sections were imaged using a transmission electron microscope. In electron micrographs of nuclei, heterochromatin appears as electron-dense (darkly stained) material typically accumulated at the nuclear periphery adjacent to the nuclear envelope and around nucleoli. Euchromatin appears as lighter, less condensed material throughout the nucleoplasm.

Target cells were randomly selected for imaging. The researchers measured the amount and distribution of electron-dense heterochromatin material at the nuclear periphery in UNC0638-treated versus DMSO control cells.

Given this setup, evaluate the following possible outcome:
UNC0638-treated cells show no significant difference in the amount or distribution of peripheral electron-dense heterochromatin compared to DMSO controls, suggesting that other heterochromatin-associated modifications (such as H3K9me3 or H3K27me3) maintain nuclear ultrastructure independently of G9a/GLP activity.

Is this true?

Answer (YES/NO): NO